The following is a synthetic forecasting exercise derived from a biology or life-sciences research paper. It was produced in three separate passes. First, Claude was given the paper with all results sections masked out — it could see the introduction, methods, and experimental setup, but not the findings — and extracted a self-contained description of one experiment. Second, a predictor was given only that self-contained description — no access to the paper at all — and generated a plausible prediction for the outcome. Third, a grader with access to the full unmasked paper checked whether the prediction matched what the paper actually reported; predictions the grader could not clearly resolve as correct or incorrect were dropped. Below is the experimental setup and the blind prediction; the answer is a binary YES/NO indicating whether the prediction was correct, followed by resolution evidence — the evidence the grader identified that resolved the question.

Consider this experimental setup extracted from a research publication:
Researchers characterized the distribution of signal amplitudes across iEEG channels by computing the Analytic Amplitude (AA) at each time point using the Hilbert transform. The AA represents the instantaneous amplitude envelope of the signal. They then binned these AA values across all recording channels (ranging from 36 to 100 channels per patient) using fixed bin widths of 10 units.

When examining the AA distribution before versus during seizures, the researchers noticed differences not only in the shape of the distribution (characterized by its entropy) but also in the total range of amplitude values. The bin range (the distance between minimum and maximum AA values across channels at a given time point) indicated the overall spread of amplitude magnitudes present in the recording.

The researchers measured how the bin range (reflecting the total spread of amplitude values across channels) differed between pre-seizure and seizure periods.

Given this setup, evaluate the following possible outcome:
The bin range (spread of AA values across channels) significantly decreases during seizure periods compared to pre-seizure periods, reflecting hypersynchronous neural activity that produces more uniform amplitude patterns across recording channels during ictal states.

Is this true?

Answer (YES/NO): NO